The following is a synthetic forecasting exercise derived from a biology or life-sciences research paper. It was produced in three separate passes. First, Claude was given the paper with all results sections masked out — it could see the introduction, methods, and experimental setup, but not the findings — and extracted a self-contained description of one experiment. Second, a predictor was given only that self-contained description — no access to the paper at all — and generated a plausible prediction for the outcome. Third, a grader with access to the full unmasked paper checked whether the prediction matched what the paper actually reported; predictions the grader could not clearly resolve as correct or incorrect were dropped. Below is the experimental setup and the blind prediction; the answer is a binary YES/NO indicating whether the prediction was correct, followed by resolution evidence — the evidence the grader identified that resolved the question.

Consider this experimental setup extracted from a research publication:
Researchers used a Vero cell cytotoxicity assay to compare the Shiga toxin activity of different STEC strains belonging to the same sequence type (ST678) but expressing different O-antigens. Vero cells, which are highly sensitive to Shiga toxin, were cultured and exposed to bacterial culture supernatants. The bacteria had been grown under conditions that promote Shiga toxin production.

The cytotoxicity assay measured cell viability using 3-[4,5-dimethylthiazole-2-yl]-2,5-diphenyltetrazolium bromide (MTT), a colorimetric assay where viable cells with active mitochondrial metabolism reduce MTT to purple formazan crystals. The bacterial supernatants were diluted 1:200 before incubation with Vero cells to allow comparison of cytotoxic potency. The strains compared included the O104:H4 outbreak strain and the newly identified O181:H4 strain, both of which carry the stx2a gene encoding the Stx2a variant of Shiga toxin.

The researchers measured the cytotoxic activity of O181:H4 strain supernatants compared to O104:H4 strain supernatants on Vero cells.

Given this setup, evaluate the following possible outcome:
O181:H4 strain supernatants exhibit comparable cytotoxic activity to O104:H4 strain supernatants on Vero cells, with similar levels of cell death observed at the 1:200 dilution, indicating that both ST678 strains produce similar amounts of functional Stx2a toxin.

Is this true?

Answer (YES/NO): YES